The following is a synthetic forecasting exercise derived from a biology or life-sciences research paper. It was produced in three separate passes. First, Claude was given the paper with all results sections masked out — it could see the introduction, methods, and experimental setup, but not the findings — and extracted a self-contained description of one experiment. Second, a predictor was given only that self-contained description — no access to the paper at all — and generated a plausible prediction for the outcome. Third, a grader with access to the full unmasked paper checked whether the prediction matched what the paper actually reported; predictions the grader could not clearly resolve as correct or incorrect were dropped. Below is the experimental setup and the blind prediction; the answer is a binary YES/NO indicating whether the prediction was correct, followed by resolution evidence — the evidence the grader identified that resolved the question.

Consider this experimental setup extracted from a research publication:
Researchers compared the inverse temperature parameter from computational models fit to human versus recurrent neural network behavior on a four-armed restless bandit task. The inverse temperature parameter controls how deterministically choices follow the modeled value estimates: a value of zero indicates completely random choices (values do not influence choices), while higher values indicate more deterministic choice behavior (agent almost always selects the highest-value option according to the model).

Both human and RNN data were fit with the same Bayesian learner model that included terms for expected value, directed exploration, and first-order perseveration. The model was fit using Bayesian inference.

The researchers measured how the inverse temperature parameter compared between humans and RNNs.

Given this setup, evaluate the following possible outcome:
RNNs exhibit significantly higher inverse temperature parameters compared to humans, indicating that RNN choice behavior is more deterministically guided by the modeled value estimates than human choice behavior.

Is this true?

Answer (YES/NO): NO